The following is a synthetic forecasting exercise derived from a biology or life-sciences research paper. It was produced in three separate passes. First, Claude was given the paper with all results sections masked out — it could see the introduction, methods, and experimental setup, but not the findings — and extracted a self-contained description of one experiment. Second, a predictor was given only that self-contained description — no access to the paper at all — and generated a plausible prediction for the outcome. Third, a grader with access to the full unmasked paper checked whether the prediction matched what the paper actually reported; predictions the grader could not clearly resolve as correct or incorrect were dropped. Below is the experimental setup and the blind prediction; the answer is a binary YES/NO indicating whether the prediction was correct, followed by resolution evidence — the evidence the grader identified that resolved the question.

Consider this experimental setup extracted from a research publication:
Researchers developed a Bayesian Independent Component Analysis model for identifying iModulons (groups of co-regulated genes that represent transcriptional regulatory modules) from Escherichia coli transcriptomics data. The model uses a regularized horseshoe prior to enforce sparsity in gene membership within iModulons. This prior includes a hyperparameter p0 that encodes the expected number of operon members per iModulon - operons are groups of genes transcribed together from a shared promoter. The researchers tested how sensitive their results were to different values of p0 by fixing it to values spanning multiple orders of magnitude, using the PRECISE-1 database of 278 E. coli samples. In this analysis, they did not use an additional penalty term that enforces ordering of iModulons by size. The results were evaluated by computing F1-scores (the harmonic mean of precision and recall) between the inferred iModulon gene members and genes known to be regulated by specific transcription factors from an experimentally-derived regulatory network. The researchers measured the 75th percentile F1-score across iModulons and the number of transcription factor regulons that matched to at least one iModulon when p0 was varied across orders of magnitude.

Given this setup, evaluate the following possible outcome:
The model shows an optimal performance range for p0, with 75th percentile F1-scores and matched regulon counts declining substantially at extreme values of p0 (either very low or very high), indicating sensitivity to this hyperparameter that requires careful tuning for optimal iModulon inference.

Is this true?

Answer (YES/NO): NO